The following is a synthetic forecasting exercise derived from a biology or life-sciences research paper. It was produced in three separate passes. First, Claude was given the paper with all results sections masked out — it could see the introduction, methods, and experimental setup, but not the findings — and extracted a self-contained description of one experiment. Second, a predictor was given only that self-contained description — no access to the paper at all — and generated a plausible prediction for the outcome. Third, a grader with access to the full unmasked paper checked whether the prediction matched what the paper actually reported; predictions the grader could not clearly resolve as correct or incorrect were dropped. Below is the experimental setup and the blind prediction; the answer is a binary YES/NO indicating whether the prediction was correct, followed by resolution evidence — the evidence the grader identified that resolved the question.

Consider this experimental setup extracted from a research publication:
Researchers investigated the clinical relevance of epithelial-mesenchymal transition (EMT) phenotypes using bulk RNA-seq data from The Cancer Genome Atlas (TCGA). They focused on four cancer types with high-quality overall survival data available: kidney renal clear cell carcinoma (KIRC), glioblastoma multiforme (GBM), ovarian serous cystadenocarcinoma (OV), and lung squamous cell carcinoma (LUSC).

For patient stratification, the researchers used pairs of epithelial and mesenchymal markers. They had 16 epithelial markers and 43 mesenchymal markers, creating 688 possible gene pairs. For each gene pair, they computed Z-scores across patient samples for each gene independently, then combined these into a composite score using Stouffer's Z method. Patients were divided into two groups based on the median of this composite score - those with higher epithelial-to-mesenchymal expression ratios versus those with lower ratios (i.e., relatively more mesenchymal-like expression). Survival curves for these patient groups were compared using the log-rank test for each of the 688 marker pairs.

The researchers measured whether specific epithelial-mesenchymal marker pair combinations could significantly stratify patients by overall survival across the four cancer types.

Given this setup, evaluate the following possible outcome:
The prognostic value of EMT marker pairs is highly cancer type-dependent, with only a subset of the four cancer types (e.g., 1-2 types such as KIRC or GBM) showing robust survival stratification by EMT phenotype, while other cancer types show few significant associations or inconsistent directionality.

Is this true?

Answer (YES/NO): NO